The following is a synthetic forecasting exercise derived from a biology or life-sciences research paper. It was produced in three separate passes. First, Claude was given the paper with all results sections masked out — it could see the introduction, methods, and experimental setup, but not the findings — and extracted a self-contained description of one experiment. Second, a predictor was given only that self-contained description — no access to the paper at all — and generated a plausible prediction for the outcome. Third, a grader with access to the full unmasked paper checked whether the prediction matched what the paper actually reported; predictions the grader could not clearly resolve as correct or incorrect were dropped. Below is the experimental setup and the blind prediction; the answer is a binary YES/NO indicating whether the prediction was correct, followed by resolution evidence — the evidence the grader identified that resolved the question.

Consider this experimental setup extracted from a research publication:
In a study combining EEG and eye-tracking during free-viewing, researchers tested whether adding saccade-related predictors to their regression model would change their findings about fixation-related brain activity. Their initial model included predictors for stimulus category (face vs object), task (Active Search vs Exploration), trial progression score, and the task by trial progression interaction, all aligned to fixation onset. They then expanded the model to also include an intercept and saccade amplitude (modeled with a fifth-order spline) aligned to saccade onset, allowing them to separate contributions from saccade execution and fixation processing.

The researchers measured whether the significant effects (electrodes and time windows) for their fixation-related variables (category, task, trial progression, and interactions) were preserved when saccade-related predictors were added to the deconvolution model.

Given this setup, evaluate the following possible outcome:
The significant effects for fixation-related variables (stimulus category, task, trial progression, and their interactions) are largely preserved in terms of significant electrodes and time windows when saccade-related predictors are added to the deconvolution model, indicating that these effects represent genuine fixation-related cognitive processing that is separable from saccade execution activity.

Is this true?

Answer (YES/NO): YES